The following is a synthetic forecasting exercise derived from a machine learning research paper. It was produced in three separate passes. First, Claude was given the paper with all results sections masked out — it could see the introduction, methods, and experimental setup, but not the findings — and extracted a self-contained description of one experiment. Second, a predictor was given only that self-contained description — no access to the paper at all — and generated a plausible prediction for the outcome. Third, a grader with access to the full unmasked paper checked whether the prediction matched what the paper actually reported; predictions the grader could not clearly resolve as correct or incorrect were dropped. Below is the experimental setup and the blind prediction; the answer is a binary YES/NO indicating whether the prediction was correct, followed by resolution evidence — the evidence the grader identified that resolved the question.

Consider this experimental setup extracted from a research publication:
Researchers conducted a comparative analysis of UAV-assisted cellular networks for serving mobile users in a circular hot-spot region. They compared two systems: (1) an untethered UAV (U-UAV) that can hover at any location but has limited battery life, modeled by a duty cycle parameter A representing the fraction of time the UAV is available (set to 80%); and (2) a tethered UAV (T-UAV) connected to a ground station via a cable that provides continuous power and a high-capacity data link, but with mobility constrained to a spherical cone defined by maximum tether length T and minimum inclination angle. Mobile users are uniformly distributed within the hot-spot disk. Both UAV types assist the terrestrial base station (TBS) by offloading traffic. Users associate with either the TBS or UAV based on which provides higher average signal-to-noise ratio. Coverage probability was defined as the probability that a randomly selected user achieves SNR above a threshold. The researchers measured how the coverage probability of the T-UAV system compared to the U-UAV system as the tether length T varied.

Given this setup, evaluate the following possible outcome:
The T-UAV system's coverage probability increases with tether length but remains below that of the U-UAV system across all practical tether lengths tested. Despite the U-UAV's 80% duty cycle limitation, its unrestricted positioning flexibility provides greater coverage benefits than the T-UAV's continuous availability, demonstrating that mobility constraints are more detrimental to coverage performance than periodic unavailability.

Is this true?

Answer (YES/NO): NO